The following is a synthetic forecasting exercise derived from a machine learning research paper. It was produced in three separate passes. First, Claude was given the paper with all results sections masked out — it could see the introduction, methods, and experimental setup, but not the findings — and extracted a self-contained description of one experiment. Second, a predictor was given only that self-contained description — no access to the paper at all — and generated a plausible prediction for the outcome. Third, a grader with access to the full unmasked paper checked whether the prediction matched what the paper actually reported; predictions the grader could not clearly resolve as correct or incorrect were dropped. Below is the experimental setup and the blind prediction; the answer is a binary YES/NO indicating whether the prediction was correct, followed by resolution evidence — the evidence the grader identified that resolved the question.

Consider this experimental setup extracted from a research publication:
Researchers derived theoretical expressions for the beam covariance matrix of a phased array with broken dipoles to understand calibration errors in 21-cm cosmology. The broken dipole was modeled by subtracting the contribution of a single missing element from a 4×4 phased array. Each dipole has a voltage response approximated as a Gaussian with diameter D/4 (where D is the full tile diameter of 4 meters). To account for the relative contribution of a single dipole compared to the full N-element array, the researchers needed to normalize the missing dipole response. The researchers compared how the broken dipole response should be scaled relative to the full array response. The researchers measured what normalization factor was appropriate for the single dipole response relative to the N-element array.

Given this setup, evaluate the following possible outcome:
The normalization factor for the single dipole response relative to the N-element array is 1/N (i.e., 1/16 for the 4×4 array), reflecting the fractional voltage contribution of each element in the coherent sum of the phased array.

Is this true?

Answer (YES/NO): YES